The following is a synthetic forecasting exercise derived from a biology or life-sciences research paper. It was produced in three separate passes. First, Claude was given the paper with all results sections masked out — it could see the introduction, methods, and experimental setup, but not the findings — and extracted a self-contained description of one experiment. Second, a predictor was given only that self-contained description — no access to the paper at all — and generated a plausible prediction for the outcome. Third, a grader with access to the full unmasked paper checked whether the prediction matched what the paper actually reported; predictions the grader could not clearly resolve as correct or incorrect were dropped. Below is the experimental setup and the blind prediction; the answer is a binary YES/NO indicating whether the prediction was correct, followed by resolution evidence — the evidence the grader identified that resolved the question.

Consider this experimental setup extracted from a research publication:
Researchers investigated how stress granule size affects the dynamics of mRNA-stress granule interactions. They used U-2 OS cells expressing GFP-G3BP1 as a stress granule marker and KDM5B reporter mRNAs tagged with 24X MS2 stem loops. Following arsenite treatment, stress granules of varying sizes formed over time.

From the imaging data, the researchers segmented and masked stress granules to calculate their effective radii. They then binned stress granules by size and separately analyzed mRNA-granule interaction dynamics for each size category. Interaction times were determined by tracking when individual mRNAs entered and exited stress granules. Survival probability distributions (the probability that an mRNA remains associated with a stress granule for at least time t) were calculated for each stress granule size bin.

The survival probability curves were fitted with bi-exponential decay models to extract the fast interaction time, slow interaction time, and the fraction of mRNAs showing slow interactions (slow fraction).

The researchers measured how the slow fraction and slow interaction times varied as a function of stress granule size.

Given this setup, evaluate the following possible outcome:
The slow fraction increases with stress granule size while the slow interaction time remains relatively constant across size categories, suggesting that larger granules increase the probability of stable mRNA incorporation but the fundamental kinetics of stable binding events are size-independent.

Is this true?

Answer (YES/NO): NO